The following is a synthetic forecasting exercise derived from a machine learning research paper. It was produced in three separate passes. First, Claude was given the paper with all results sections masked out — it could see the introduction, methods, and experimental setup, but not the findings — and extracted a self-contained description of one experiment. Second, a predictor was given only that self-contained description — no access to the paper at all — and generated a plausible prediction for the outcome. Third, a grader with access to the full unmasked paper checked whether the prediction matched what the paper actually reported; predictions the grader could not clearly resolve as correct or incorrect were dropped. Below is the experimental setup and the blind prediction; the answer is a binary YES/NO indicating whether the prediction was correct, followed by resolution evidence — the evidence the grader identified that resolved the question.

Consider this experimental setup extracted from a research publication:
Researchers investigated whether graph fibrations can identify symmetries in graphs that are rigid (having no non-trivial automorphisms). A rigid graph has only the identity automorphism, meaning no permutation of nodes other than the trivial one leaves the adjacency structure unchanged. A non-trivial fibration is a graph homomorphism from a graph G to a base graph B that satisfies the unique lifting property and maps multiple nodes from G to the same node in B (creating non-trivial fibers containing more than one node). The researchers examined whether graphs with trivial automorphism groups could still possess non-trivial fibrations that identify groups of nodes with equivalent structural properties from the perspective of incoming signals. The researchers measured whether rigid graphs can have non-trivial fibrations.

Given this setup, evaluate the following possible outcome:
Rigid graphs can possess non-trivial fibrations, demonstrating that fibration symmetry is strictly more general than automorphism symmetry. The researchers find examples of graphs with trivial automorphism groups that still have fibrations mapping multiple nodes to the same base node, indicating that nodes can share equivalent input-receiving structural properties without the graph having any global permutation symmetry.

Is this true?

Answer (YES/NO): YES